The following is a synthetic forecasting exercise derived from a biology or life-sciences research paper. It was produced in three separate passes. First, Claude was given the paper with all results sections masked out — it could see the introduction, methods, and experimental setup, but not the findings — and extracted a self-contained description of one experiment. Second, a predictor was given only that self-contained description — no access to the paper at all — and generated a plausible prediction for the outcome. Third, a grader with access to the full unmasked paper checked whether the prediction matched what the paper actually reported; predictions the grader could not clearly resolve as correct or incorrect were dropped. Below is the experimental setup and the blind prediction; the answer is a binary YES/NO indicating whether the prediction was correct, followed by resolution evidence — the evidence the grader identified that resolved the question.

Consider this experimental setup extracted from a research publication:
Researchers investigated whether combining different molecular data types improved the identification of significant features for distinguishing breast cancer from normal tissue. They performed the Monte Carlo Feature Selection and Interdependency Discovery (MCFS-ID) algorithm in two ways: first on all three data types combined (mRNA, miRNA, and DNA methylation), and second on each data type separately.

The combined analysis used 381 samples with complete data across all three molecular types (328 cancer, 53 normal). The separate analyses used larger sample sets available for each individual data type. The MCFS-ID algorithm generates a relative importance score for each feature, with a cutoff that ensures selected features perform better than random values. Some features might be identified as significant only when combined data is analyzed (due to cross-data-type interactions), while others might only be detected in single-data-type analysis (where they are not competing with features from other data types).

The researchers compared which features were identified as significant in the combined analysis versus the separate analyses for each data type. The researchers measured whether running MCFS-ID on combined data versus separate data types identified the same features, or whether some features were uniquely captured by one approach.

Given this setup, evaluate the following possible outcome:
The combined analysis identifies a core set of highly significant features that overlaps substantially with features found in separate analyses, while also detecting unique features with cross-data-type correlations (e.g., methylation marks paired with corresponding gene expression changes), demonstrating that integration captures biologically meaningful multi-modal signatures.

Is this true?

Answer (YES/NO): NO